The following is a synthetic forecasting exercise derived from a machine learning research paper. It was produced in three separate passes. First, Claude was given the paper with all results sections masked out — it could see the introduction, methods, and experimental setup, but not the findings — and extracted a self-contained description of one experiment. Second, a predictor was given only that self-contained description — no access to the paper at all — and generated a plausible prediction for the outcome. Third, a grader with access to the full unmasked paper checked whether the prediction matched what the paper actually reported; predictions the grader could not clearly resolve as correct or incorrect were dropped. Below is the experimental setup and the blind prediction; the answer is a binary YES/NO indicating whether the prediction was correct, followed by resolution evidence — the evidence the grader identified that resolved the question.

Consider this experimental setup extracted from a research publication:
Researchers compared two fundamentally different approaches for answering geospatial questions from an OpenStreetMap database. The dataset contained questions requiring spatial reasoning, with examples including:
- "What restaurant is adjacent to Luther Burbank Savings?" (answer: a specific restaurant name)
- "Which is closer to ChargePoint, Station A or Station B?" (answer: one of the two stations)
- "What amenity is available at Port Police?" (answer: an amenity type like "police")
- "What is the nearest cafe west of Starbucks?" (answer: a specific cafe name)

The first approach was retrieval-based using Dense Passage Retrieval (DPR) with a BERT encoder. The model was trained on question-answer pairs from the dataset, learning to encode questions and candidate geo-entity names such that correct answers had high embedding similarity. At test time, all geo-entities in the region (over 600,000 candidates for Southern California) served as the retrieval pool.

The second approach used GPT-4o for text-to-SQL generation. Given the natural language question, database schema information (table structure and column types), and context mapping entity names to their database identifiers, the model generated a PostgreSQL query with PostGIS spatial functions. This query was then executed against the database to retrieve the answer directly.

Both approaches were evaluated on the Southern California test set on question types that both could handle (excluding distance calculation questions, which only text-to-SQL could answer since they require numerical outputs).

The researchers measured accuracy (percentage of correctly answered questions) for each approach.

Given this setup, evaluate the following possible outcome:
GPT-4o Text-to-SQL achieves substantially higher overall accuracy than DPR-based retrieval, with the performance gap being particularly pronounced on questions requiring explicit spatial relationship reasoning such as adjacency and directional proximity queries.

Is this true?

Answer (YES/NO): NO